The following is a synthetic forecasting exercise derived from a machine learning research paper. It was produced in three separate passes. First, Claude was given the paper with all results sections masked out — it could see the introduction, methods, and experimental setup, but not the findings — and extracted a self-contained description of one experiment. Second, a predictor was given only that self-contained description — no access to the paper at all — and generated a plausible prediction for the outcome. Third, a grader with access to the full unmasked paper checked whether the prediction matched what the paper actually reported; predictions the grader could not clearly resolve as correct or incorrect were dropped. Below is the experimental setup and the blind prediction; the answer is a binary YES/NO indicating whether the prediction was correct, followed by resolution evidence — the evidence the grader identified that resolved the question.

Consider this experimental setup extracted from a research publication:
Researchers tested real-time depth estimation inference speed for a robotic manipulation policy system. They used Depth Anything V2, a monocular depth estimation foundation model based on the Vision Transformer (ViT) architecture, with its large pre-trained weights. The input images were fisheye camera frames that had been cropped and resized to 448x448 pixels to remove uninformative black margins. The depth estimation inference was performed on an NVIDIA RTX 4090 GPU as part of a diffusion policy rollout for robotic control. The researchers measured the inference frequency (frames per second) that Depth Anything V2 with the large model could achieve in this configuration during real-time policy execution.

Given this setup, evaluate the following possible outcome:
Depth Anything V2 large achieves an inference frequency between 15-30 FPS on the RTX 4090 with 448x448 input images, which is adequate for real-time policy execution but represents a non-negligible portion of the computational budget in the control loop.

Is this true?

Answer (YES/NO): YES